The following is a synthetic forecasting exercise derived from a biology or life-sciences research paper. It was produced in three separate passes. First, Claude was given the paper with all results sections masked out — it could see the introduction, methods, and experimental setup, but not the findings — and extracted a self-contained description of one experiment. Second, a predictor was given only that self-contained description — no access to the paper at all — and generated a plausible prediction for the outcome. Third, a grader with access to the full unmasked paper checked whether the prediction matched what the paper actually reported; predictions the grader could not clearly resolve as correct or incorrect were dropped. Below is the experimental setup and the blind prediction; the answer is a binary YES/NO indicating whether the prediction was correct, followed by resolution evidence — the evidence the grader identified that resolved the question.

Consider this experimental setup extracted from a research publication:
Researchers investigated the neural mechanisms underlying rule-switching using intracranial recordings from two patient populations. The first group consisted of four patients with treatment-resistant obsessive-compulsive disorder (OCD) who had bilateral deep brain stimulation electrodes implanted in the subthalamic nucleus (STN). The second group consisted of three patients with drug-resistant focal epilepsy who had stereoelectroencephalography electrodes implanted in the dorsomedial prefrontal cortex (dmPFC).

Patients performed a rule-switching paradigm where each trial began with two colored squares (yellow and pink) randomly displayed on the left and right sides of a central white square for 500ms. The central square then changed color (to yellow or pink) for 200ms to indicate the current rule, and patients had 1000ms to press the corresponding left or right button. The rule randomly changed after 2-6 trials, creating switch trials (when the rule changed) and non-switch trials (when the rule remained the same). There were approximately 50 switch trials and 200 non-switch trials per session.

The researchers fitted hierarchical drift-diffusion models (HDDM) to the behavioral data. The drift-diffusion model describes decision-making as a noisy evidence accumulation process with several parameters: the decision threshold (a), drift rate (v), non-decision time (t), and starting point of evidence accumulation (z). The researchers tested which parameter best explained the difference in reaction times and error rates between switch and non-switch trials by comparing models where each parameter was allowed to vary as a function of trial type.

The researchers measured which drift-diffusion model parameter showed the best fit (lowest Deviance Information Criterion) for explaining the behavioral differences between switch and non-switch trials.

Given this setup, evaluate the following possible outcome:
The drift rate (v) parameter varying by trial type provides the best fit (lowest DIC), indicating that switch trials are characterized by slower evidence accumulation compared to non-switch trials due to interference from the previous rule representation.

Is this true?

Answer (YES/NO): NO